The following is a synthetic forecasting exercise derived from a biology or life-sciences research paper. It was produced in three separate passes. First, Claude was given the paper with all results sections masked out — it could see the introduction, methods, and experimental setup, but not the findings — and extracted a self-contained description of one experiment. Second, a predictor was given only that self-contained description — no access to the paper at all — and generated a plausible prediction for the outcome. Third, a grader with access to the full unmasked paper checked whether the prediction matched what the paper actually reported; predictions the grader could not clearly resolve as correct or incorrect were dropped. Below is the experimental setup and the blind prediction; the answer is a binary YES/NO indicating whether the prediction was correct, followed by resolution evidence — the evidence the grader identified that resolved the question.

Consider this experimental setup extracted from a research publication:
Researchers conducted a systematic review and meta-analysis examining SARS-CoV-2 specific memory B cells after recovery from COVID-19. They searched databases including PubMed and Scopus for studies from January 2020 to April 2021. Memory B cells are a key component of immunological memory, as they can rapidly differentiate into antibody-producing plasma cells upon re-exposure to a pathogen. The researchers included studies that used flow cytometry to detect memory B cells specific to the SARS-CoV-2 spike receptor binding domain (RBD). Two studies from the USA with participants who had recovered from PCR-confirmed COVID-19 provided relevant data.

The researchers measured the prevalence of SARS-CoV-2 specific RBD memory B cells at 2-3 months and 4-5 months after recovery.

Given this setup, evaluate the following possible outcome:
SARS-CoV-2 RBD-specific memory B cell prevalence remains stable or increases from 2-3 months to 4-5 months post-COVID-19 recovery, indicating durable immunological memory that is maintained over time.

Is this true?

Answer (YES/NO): NO